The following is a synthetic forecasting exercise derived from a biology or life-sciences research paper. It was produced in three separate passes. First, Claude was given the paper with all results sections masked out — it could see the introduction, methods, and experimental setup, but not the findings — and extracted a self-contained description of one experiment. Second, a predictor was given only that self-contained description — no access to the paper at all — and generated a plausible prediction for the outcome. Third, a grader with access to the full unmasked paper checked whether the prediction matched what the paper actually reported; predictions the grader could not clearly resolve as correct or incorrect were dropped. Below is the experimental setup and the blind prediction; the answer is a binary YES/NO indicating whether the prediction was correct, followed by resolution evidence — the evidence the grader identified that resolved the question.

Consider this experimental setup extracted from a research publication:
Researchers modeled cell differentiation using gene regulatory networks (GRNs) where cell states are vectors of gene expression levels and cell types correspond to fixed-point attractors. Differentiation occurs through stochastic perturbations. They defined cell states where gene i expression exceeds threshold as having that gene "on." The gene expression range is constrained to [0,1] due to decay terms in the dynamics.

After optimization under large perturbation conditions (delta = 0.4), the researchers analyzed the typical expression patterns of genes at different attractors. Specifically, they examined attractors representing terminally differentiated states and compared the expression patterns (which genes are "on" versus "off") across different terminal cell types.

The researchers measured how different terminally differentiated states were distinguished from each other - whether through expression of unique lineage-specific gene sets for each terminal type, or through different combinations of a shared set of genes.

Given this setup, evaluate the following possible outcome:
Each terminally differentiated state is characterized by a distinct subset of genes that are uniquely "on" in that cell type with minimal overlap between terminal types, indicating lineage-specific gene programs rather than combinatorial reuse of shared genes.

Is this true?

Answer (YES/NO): NO